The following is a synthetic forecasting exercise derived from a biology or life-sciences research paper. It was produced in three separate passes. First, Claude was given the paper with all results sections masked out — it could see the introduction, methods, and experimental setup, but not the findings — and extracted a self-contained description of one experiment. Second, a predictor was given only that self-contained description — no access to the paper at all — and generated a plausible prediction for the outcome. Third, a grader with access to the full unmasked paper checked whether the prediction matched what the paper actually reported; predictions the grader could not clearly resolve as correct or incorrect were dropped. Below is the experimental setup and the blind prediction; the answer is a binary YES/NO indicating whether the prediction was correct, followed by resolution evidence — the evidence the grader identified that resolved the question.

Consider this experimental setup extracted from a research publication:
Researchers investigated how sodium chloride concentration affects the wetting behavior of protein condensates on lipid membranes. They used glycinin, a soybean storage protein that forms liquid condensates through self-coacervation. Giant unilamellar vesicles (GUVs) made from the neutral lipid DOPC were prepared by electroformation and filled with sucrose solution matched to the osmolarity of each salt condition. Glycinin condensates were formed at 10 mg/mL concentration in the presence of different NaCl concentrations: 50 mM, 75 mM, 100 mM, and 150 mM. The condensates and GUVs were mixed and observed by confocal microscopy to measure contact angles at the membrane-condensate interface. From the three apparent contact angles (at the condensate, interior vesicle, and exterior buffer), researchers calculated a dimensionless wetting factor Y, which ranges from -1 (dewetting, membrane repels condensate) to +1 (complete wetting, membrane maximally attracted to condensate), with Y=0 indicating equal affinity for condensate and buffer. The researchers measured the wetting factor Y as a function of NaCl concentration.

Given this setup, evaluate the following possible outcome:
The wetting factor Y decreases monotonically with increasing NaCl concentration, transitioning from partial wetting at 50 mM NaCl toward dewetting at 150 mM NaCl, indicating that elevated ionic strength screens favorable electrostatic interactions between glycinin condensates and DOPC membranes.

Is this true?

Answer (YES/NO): NO